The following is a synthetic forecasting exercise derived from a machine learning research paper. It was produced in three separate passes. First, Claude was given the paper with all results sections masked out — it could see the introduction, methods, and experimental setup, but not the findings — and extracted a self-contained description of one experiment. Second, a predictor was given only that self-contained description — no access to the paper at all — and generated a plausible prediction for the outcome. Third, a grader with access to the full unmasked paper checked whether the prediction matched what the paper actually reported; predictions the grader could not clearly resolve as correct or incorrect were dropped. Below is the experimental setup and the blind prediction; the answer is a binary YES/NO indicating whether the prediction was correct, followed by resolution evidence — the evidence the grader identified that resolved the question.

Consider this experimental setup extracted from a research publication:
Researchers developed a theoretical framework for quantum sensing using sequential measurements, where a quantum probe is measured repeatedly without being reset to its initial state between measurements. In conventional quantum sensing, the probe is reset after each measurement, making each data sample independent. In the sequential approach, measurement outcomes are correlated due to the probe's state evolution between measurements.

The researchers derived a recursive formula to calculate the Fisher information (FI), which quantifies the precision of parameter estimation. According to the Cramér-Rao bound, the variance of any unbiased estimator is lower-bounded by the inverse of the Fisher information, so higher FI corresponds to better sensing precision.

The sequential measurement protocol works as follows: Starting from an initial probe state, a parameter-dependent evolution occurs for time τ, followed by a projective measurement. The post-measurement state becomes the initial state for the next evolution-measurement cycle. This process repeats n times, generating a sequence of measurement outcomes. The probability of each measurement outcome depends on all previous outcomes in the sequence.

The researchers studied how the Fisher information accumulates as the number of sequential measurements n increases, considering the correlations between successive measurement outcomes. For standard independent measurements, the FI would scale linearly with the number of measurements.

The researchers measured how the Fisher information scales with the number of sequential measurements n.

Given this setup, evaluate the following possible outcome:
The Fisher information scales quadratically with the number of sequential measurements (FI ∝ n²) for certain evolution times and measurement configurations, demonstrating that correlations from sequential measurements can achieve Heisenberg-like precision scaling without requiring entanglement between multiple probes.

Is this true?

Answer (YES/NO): NO